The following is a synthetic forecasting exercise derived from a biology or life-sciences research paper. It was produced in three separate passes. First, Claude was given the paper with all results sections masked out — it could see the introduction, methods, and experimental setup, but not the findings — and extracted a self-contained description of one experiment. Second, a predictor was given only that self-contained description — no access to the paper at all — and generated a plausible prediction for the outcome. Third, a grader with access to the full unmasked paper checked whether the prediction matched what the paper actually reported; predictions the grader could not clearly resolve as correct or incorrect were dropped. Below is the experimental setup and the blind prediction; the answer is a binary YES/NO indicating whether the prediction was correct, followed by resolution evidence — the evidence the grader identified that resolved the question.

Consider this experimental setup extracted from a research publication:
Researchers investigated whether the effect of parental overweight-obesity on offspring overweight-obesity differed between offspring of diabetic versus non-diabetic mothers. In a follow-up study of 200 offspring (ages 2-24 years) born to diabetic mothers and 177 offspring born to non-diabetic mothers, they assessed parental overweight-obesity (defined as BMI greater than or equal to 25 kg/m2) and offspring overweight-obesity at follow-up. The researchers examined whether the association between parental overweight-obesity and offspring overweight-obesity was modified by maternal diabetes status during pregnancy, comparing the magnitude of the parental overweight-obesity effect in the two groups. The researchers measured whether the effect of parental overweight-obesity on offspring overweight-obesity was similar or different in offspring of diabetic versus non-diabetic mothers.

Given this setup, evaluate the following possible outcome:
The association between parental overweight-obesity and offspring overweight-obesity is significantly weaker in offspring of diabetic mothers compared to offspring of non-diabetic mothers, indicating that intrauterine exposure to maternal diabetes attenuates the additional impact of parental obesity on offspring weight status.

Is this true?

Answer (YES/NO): NO